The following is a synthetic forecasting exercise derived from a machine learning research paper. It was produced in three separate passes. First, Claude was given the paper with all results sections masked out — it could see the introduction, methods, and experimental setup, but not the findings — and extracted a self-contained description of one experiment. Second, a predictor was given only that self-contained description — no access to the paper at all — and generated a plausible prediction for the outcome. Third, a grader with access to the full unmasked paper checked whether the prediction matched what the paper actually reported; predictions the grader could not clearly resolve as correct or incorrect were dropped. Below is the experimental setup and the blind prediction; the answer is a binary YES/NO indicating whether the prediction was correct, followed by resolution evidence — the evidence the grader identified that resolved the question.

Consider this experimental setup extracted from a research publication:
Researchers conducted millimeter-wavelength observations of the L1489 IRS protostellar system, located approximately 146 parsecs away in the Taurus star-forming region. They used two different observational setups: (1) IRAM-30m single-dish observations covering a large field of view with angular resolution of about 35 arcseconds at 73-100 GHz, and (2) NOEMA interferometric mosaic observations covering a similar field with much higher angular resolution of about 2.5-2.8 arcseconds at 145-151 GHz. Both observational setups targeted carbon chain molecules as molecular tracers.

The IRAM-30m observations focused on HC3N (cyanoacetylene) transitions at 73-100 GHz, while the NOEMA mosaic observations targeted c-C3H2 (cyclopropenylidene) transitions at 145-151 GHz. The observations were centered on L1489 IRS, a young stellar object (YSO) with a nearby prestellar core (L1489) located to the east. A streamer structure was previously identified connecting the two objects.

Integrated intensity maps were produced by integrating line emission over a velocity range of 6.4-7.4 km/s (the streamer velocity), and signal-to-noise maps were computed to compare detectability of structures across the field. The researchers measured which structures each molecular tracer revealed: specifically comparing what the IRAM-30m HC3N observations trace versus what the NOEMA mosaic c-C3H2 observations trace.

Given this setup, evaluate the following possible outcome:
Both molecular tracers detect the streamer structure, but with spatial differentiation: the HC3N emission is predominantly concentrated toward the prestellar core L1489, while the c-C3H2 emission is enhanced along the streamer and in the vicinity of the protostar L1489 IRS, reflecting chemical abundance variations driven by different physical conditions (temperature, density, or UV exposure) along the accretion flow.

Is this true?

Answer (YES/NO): NO